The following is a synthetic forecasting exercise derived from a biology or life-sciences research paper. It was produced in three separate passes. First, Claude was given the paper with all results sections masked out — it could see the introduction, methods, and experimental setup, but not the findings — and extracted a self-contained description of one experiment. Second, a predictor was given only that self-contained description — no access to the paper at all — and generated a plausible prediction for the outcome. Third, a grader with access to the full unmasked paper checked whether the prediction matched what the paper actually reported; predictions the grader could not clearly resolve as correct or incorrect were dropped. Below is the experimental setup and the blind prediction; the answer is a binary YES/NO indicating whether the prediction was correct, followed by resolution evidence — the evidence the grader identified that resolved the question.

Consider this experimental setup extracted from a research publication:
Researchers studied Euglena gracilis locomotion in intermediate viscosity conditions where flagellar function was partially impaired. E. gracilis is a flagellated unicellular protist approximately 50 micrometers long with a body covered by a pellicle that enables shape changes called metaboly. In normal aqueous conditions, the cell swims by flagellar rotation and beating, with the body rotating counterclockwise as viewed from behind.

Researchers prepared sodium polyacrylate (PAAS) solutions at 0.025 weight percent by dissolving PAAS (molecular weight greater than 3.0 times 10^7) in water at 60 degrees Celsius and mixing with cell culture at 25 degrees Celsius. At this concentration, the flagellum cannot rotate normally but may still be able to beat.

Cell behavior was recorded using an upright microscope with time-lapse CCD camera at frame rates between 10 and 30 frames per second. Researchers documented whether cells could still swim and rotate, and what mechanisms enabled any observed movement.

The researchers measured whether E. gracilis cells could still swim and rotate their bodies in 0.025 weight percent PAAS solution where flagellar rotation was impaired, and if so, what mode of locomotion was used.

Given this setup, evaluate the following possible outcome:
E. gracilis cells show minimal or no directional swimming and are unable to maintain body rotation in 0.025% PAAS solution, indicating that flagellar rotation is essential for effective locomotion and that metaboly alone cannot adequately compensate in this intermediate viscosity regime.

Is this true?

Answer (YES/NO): NO